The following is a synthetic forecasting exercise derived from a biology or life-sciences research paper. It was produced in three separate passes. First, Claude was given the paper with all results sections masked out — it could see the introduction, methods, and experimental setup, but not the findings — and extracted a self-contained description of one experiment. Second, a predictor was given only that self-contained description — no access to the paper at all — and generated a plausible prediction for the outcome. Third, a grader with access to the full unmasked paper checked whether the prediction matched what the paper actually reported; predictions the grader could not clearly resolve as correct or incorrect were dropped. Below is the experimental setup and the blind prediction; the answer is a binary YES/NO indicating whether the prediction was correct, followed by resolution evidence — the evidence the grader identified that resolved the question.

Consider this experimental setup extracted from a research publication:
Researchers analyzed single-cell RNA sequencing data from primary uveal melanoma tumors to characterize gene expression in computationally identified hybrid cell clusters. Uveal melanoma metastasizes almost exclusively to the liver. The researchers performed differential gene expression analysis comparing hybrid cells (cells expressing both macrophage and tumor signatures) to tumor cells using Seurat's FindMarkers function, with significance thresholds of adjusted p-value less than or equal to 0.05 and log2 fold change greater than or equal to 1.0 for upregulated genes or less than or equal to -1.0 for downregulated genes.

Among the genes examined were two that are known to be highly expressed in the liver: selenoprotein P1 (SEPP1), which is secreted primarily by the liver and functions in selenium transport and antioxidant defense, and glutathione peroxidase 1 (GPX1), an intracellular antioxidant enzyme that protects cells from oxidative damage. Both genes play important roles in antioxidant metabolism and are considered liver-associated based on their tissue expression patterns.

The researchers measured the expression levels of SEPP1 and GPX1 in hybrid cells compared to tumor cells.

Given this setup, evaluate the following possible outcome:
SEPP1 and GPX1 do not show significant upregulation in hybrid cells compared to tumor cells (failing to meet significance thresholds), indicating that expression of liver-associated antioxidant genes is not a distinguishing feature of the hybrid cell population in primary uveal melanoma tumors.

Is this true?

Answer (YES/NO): NO